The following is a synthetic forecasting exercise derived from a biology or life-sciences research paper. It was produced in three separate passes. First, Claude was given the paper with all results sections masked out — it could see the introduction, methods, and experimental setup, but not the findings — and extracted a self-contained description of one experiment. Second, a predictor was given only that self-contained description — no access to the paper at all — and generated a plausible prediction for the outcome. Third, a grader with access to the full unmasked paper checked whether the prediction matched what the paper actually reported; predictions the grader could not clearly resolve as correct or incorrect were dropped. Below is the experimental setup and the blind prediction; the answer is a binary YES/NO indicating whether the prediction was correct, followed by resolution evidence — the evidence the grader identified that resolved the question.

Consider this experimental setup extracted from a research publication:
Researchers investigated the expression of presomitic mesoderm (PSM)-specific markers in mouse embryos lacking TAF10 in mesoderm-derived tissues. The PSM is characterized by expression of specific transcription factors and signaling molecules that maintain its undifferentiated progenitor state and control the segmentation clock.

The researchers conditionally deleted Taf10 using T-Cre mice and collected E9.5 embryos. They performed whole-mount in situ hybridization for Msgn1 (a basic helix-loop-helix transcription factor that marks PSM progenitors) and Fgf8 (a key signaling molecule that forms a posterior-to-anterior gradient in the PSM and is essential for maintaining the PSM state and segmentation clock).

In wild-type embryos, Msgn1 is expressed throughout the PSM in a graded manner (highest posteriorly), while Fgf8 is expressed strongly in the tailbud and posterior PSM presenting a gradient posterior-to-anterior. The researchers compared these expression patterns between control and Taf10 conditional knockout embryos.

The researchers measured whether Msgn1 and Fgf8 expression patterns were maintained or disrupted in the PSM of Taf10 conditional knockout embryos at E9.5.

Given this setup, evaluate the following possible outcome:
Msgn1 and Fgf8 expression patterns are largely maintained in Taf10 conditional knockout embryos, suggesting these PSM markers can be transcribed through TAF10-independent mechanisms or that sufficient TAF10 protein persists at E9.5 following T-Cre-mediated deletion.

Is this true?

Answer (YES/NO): YES